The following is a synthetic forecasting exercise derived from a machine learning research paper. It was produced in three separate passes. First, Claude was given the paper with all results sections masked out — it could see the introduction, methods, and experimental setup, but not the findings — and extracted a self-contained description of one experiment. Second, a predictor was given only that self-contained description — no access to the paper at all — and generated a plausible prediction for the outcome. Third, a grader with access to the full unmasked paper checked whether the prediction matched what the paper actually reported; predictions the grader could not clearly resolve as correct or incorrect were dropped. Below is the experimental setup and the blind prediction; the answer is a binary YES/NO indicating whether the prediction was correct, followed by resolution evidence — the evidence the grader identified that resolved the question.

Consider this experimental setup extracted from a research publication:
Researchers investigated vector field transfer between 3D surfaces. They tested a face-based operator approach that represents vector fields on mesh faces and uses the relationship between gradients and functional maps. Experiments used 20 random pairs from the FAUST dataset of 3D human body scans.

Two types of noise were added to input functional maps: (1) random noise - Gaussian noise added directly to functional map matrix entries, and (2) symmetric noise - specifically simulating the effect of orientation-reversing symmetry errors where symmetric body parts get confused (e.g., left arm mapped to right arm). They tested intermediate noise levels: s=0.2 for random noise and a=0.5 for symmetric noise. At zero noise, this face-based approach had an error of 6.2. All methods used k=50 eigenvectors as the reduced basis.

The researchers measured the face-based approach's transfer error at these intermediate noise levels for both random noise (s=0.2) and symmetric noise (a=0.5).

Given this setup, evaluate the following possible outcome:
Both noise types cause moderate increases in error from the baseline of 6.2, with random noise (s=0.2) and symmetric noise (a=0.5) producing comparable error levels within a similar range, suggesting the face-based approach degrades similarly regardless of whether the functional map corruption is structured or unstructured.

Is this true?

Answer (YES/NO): NO